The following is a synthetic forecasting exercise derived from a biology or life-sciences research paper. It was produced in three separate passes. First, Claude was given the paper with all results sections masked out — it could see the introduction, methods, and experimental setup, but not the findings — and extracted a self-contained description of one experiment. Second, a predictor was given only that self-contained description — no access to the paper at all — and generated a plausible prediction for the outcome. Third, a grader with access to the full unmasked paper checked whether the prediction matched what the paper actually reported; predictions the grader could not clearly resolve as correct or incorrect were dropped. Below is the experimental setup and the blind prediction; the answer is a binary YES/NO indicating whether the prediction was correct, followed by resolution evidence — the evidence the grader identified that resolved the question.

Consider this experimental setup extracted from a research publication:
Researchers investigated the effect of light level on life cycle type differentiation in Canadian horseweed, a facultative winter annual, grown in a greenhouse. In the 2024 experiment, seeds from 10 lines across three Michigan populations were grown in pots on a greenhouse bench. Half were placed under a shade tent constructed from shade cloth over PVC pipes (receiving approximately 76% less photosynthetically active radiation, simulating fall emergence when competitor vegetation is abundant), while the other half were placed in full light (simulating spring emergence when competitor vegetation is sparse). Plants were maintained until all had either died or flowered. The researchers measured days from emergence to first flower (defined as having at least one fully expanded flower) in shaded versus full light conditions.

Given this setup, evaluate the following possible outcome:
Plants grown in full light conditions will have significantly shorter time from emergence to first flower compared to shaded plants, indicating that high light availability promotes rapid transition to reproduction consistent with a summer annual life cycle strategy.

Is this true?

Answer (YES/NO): NO